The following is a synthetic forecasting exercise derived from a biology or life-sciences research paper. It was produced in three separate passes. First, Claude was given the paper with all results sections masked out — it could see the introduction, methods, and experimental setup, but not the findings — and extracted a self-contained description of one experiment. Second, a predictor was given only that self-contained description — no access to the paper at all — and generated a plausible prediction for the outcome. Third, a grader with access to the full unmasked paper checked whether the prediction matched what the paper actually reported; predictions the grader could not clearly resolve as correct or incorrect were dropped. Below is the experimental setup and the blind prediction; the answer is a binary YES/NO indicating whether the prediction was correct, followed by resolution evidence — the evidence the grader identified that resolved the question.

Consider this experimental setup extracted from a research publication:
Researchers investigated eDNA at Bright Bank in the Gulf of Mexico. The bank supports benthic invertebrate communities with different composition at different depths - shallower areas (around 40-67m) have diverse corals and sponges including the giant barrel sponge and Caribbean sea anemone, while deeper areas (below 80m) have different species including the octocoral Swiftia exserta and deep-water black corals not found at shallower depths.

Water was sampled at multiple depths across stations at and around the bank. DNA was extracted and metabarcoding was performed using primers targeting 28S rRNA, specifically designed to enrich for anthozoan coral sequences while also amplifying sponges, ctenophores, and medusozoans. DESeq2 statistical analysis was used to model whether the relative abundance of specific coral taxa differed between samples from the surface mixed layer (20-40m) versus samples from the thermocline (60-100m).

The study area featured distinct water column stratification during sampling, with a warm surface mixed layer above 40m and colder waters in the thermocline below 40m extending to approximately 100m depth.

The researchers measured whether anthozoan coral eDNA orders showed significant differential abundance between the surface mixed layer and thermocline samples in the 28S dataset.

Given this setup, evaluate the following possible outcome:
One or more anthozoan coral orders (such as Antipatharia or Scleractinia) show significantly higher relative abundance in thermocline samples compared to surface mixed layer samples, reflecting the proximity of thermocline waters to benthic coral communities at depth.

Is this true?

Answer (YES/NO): YES